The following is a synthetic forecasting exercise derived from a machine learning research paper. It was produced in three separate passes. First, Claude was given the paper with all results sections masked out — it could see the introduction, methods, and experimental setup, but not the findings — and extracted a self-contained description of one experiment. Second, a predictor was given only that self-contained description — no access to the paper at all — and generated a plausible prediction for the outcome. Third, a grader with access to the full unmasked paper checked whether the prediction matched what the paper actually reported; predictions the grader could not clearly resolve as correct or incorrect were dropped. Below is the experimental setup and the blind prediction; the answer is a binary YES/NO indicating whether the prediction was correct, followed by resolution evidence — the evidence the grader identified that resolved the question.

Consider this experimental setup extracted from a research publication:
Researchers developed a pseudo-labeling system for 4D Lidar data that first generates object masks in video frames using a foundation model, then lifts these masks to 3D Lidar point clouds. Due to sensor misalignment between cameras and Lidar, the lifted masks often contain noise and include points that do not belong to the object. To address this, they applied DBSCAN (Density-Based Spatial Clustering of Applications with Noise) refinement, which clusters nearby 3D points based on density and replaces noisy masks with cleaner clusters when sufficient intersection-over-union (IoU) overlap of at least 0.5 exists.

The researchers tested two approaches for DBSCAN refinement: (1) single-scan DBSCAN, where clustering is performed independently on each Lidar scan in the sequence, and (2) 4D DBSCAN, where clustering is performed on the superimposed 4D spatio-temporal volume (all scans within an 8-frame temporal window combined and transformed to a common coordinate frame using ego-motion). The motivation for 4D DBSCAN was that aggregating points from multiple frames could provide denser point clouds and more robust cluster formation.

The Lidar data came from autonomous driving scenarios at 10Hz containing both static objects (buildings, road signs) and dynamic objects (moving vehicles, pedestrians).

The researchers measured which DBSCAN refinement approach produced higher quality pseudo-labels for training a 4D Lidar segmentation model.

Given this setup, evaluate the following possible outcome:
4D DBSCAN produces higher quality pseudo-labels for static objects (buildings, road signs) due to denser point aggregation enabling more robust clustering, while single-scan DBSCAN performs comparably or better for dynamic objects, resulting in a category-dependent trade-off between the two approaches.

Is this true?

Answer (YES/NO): NO